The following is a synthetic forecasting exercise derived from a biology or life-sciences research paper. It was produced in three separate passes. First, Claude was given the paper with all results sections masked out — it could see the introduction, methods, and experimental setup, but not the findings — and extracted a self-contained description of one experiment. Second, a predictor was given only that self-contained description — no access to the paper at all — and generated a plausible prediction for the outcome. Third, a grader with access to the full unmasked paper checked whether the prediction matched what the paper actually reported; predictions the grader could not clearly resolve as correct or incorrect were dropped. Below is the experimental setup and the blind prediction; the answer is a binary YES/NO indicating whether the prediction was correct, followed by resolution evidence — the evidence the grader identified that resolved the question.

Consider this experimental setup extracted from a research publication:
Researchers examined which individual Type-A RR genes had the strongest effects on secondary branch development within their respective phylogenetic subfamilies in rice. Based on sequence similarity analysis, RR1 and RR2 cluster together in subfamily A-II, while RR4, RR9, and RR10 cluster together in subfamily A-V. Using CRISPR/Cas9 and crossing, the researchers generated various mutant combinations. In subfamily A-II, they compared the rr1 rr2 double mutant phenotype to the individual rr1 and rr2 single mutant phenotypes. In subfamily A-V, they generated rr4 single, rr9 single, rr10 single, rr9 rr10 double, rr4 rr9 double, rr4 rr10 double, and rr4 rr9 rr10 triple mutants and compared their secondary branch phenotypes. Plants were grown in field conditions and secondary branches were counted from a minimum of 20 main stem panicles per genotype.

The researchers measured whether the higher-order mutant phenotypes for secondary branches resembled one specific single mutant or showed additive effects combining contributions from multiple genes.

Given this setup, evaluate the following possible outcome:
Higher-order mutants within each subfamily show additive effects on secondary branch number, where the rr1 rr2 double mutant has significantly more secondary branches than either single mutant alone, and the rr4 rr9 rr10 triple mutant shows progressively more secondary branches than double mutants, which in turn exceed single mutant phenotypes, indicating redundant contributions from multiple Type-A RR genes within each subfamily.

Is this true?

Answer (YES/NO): NO